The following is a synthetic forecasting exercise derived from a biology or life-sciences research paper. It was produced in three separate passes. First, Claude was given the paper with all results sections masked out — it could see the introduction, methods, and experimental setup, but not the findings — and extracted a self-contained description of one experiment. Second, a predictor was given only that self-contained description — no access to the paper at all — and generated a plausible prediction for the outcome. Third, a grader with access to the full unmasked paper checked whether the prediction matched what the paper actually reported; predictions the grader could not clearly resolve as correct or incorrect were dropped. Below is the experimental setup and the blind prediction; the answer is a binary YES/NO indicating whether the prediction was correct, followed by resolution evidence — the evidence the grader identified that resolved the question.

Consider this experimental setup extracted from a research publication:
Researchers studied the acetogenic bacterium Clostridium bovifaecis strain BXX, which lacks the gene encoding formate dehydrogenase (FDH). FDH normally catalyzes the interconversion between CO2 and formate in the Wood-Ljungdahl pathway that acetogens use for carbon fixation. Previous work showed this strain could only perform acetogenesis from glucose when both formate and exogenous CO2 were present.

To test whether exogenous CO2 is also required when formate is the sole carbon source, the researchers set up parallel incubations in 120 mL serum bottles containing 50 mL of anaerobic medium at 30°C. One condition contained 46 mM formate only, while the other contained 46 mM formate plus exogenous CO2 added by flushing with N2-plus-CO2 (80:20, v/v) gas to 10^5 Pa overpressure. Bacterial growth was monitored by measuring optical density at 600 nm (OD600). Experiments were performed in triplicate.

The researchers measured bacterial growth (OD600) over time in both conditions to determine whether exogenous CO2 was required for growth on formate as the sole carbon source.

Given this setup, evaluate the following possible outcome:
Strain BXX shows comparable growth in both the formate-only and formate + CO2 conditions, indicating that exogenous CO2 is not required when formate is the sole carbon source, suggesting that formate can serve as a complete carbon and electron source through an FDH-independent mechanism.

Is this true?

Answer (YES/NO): NO